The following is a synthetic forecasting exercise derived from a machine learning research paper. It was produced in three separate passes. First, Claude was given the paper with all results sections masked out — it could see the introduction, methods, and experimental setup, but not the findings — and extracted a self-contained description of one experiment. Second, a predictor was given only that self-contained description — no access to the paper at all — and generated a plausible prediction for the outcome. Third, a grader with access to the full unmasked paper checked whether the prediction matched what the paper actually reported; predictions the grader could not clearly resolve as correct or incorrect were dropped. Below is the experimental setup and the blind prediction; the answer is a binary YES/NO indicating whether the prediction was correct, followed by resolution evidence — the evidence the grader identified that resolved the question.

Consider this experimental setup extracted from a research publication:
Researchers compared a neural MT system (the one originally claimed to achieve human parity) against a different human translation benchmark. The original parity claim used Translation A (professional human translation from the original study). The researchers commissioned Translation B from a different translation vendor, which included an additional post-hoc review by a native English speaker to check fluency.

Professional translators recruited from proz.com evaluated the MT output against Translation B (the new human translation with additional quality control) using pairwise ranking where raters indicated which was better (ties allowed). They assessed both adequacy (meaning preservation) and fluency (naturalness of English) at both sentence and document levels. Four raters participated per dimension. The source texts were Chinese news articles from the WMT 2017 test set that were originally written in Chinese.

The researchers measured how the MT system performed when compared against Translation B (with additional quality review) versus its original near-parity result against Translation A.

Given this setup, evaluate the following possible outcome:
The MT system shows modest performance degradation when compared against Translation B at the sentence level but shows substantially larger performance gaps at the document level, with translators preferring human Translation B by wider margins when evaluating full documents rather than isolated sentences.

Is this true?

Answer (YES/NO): NO